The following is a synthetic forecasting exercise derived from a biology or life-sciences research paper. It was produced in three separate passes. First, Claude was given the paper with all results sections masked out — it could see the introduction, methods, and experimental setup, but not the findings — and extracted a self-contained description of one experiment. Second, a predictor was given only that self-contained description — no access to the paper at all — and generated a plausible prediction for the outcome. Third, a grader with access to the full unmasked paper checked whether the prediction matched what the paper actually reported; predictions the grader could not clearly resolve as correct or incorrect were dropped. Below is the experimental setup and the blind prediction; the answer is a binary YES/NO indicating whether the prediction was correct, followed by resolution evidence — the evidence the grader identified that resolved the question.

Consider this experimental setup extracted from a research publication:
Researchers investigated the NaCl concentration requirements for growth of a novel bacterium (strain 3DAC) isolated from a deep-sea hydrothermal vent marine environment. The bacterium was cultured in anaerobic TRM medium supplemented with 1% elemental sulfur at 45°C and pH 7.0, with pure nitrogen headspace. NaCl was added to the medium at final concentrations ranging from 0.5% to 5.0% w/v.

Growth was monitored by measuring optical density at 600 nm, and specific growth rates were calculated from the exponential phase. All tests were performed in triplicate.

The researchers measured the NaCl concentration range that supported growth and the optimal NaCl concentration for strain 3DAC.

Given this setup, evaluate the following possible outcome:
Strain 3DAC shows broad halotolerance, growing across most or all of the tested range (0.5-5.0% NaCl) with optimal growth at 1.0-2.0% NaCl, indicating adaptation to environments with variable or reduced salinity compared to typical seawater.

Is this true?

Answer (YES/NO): NO